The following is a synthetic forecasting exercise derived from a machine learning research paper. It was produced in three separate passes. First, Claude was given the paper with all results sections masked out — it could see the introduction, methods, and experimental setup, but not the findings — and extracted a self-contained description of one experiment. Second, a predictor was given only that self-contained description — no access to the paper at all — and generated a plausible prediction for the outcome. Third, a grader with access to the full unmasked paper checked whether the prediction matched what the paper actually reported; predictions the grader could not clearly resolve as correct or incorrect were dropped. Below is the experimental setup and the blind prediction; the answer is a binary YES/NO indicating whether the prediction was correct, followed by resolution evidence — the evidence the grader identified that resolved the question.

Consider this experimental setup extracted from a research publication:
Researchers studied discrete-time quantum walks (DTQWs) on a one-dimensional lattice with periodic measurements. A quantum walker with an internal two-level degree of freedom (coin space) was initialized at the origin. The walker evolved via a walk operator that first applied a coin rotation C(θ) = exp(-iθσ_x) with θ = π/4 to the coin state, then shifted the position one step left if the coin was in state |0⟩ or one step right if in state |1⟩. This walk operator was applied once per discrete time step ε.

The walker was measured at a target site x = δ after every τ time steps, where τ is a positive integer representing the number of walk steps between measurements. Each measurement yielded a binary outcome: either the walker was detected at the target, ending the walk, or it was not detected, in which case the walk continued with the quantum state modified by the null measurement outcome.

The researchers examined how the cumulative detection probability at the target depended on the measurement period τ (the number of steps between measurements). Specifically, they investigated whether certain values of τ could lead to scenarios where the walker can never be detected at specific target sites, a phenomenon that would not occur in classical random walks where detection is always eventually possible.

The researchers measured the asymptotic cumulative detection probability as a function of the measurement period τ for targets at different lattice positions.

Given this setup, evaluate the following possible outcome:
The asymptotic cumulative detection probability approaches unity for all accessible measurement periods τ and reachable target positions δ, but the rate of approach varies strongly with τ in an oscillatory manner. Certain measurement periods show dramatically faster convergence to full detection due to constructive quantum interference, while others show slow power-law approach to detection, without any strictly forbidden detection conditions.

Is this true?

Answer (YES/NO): NO